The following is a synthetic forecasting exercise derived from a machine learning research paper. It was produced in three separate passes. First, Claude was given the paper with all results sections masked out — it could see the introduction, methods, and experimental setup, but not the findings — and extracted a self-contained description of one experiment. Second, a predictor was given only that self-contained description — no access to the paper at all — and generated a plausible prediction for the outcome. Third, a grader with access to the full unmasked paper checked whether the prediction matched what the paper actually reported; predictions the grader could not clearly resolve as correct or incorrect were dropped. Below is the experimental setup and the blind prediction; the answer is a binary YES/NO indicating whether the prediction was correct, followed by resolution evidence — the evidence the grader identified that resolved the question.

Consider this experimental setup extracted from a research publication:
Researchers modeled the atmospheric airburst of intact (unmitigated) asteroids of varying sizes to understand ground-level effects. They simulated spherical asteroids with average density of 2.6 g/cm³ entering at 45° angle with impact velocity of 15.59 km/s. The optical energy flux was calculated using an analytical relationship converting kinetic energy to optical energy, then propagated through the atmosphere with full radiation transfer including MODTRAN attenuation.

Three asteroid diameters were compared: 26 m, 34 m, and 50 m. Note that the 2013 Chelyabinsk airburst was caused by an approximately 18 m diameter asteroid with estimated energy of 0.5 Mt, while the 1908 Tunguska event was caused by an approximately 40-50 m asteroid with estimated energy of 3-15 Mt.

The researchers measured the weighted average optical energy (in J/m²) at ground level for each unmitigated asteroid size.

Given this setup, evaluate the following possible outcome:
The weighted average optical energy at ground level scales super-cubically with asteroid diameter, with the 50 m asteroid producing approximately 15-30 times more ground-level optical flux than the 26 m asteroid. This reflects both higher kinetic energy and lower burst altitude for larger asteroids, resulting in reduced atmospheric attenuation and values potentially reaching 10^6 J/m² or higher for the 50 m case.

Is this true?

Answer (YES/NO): NO